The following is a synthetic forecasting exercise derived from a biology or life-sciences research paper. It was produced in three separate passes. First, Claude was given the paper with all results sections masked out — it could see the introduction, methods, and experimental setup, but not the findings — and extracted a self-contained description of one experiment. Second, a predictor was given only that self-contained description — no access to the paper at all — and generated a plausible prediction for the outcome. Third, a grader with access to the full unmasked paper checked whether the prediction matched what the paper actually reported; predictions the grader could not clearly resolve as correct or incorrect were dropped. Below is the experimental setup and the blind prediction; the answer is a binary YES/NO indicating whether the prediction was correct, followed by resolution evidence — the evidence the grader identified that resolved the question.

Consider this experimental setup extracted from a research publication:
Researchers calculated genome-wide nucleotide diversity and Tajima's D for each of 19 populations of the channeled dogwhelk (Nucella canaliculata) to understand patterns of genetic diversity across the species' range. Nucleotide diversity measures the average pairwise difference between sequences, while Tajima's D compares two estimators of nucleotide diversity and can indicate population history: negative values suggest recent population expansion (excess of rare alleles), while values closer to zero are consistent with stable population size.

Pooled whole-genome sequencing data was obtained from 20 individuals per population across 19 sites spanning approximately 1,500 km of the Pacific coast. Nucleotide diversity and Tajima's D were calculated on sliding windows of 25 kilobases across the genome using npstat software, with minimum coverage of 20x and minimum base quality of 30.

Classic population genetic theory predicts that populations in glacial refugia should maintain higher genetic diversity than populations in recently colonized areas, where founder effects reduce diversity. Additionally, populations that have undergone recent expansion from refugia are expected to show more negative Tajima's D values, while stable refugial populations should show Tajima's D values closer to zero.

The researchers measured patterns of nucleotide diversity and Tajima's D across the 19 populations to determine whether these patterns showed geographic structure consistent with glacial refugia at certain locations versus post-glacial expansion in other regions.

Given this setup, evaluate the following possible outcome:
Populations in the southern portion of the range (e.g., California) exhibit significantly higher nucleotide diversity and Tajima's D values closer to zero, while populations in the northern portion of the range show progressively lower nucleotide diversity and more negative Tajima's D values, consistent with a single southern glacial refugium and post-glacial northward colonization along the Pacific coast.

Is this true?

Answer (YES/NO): NO